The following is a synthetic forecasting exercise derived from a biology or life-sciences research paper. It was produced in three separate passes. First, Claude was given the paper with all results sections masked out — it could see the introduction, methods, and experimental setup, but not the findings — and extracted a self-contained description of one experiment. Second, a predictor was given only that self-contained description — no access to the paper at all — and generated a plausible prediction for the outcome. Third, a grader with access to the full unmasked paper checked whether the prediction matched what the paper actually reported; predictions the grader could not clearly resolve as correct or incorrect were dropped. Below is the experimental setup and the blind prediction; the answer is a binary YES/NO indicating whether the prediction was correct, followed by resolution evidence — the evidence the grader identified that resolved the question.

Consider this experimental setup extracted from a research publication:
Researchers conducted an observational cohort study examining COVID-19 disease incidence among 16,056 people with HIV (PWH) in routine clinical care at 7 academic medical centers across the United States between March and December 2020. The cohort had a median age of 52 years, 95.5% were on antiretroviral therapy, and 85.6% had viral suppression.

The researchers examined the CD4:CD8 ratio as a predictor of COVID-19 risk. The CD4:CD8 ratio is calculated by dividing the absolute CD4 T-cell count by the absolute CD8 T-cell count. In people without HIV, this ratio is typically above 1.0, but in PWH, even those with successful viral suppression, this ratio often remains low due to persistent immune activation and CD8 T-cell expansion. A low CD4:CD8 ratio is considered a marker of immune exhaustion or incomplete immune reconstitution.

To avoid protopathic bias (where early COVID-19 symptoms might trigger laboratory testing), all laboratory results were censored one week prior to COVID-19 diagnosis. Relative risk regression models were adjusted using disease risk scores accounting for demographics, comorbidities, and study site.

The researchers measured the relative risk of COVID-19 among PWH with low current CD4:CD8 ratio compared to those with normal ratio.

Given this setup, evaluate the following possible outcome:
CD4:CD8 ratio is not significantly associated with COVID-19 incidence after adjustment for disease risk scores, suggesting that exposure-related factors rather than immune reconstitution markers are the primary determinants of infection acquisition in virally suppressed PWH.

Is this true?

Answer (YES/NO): NO